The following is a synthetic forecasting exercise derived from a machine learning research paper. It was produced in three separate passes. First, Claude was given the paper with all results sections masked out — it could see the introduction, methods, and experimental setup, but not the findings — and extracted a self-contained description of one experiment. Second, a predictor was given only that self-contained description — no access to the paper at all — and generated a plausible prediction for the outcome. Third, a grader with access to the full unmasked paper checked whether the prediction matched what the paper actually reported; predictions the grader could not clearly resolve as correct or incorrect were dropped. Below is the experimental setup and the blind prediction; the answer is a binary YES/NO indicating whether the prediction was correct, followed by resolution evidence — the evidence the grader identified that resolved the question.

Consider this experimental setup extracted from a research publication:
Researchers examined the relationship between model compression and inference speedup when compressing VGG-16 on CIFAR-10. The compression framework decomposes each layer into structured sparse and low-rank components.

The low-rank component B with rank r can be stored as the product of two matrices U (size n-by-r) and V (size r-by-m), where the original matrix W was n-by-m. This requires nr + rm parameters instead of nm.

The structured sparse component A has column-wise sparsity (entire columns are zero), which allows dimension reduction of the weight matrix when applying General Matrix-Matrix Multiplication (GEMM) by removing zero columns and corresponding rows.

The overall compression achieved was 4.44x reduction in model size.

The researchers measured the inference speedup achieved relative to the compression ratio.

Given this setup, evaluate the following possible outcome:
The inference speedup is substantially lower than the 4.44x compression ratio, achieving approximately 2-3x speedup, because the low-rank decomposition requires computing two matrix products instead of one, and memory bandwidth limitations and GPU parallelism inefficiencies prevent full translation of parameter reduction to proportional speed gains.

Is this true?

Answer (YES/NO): YES